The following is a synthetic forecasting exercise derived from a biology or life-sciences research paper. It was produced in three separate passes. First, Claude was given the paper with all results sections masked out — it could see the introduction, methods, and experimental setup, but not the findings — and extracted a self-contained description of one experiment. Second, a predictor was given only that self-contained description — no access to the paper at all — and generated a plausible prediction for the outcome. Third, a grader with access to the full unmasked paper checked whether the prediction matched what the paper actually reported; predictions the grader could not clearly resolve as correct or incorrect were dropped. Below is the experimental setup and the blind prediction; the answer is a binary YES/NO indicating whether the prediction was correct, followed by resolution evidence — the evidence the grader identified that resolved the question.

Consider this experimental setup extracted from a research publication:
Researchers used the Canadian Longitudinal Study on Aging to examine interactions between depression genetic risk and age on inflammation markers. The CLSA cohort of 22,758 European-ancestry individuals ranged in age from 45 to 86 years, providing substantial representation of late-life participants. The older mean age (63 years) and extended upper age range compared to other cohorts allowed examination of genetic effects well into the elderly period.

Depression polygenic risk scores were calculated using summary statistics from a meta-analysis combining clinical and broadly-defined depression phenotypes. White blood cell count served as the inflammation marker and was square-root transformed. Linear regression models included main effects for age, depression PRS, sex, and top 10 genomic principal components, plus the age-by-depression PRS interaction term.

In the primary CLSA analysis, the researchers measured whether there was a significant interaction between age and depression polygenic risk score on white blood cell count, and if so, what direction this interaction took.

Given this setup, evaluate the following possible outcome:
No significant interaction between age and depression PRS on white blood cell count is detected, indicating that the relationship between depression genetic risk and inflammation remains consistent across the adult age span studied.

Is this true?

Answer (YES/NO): NO